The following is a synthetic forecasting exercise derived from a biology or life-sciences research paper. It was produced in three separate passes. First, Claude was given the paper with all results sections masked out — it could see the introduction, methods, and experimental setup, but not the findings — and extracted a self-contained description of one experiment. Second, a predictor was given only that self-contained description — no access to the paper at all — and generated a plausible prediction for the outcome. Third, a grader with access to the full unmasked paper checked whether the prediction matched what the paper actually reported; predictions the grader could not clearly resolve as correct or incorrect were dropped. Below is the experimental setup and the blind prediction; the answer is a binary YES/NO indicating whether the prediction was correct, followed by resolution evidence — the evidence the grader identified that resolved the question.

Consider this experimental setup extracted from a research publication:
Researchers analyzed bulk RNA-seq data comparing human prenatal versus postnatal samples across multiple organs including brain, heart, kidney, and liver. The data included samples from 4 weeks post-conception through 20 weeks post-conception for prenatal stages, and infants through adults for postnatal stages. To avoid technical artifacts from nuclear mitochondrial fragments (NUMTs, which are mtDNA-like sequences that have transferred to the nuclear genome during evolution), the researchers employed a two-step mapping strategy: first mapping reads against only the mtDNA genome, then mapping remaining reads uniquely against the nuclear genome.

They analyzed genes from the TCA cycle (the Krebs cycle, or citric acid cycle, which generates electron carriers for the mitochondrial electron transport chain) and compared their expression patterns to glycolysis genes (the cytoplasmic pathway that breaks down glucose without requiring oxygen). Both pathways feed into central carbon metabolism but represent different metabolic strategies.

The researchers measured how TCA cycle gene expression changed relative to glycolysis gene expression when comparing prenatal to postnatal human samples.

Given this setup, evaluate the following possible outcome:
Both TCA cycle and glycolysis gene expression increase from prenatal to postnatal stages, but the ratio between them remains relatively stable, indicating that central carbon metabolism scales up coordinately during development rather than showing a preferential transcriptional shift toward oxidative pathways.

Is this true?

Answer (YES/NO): NO